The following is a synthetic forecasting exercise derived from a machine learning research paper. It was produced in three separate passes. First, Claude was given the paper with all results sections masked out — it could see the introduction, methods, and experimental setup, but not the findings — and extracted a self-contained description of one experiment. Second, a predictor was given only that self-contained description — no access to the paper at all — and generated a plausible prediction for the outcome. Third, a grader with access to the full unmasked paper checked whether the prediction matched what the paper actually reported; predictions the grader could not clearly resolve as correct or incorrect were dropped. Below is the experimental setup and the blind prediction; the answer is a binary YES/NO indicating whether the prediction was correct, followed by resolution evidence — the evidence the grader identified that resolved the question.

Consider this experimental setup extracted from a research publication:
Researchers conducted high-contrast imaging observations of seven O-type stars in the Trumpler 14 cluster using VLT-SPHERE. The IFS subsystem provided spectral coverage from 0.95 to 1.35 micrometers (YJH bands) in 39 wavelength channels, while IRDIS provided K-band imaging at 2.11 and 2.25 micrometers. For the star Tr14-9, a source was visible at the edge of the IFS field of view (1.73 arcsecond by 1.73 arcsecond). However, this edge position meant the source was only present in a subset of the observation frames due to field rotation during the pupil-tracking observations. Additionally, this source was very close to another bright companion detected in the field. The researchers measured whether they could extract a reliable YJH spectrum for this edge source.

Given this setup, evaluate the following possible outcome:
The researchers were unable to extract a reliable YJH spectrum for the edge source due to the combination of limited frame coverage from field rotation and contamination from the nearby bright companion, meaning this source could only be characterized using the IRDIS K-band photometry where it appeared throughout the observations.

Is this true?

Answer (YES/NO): NO